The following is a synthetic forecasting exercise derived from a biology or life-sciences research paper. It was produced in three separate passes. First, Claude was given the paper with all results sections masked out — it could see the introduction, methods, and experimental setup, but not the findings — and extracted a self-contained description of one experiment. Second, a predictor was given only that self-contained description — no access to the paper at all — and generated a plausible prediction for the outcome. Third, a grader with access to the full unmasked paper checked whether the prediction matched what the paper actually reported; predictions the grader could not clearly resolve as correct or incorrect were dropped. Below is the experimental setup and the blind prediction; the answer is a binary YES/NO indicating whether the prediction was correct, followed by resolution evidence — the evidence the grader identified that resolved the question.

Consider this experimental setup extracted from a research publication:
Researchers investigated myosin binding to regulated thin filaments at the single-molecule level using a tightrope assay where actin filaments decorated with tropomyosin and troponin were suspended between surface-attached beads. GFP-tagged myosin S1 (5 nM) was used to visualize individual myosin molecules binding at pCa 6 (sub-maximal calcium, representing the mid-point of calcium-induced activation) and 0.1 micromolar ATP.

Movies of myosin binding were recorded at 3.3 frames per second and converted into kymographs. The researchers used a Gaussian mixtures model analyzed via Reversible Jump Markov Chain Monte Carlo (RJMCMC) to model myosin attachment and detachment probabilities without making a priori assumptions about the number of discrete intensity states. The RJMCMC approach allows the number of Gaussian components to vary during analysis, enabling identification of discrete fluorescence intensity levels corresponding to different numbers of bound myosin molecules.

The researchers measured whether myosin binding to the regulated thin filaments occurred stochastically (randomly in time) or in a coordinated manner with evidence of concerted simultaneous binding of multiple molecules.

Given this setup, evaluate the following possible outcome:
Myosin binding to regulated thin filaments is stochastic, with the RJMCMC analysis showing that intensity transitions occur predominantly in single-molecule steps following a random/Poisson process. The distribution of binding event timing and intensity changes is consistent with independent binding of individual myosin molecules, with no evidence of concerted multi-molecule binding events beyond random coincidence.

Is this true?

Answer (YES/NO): YES